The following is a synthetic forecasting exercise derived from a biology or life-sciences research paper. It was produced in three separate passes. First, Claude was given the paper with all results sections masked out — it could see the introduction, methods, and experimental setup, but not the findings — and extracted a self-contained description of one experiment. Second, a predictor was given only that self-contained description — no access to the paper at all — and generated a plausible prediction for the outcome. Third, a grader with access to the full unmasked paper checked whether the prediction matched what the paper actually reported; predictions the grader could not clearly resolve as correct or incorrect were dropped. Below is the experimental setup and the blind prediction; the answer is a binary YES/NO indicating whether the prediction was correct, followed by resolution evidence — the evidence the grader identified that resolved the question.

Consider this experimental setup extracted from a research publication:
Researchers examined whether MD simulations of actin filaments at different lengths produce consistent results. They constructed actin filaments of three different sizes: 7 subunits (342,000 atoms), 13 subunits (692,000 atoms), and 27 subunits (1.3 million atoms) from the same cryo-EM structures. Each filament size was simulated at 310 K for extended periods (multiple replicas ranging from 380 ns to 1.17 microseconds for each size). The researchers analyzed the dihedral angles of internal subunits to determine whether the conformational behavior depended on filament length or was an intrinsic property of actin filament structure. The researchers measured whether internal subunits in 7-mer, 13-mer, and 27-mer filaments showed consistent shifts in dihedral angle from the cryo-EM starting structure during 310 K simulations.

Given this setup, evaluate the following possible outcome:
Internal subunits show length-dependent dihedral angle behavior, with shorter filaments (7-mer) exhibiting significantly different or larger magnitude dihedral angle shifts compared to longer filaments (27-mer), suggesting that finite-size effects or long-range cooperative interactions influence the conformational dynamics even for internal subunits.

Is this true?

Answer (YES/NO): NO